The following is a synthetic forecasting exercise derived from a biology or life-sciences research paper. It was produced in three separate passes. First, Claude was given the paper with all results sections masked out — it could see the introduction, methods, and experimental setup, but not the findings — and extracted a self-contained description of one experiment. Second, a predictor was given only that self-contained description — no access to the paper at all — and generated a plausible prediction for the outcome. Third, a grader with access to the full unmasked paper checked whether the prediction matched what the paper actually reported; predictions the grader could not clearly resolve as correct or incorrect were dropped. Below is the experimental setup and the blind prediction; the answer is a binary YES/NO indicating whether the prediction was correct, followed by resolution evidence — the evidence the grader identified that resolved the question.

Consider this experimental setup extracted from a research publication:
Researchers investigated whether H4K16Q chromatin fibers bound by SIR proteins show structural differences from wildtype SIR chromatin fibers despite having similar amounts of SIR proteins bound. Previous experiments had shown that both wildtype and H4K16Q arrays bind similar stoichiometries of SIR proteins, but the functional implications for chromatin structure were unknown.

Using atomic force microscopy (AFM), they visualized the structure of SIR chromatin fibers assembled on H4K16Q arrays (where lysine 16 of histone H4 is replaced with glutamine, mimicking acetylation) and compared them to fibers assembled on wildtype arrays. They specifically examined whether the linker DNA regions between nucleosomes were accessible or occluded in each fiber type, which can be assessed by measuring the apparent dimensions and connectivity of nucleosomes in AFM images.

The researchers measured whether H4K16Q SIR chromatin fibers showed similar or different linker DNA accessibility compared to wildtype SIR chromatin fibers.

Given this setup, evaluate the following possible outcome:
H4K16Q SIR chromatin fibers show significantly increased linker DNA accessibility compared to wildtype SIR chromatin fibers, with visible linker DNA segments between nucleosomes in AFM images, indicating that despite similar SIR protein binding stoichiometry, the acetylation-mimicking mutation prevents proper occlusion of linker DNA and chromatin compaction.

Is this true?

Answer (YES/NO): YES